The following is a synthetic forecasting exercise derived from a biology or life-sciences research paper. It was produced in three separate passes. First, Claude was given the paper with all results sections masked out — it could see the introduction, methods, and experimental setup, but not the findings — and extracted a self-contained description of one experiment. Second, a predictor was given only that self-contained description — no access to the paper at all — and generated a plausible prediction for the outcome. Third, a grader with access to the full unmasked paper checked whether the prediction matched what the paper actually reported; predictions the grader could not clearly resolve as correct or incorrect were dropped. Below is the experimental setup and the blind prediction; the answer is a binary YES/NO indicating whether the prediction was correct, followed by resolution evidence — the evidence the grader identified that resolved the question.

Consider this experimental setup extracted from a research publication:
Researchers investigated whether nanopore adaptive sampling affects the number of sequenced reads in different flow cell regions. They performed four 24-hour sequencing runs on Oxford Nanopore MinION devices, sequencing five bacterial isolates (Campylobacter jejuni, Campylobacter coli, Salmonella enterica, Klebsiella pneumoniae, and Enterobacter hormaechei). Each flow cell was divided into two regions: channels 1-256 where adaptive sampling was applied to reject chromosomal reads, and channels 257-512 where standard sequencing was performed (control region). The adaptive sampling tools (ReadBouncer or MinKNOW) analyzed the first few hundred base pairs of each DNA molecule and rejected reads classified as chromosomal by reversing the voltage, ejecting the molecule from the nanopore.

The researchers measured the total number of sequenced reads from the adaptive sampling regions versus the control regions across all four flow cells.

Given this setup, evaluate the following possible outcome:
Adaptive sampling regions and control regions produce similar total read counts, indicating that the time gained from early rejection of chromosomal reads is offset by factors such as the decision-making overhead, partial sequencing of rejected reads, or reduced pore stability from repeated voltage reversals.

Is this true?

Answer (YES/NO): NO